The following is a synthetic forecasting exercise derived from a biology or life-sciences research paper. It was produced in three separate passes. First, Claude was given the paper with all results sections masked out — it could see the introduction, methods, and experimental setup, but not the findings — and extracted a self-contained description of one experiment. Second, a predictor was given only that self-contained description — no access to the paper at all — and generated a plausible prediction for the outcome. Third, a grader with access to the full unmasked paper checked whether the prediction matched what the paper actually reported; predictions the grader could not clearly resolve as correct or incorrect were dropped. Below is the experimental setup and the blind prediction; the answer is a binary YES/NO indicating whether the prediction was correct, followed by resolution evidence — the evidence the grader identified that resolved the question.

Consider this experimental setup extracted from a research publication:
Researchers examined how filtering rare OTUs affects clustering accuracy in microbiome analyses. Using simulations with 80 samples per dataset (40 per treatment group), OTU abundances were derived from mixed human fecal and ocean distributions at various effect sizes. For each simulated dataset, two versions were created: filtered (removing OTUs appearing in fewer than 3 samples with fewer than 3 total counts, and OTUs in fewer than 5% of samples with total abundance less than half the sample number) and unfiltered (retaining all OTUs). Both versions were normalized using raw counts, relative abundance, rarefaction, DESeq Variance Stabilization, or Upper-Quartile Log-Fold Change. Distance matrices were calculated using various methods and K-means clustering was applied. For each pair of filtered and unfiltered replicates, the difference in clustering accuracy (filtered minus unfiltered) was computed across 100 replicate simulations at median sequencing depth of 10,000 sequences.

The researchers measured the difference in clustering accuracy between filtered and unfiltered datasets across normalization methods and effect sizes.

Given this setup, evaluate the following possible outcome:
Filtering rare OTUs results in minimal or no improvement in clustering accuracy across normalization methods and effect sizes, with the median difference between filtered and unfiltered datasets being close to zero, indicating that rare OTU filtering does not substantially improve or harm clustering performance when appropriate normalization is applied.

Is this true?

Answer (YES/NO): YES